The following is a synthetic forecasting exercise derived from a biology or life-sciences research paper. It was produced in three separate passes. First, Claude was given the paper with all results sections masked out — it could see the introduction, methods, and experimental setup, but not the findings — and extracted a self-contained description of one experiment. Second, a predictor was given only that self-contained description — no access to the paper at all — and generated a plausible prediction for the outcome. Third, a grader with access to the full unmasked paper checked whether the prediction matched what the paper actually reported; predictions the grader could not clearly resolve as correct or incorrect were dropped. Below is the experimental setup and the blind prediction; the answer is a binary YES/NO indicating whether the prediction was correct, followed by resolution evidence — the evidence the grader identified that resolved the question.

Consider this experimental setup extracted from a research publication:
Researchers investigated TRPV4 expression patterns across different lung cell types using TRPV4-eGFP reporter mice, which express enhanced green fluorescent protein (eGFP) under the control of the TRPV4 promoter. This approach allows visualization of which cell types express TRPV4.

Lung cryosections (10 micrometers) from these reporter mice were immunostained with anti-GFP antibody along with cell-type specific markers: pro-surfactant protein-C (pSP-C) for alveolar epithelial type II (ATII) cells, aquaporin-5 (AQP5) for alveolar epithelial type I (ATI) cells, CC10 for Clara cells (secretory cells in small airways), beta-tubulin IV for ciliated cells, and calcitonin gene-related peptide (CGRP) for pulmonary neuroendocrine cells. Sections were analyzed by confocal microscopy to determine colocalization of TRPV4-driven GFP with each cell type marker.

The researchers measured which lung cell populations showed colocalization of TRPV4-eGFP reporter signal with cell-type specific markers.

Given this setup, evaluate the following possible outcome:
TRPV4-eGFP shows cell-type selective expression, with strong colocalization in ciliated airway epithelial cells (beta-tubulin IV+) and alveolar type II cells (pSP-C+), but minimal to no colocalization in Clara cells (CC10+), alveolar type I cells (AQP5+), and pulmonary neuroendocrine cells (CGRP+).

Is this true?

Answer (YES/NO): NO